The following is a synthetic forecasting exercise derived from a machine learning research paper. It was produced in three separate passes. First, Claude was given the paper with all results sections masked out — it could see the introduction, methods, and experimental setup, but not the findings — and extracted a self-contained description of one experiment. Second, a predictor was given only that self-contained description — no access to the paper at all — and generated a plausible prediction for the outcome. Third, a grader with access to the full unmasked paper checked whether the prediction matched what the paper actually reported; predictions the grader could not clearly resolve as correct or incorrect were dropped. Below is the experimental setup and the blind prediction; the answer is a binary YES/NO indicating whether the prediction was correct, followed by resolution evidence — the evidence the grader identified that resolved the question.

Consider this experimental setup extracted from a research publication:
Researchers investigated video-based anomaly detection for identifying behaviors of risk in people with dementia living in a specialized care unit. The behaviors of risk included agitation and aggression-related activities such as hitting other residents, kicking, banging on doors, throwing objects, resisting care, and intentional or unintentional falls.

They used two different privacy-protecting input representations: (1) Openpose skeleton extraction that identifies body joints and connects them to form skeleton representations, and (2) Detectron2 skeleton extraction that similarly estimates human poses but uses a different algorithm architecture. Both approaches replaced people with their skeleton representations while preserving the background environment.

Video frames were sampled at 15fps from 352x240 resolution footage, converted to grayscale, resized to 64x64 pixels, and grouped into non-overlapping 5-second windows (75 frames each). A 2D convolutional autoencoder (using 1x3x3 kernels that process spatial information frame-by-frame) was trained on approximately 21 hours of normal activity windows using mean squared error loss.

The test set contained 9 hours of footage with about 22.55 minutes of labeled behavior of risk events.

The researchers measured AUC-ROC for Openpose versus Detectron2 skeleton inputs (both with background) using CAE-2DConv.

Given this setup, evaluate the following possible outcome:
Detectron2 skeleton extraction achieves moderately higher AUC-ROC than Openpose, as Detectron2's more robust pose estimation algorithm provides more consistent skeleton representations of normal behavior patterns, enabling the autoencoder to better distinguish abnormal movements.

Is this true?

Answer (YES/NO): NO